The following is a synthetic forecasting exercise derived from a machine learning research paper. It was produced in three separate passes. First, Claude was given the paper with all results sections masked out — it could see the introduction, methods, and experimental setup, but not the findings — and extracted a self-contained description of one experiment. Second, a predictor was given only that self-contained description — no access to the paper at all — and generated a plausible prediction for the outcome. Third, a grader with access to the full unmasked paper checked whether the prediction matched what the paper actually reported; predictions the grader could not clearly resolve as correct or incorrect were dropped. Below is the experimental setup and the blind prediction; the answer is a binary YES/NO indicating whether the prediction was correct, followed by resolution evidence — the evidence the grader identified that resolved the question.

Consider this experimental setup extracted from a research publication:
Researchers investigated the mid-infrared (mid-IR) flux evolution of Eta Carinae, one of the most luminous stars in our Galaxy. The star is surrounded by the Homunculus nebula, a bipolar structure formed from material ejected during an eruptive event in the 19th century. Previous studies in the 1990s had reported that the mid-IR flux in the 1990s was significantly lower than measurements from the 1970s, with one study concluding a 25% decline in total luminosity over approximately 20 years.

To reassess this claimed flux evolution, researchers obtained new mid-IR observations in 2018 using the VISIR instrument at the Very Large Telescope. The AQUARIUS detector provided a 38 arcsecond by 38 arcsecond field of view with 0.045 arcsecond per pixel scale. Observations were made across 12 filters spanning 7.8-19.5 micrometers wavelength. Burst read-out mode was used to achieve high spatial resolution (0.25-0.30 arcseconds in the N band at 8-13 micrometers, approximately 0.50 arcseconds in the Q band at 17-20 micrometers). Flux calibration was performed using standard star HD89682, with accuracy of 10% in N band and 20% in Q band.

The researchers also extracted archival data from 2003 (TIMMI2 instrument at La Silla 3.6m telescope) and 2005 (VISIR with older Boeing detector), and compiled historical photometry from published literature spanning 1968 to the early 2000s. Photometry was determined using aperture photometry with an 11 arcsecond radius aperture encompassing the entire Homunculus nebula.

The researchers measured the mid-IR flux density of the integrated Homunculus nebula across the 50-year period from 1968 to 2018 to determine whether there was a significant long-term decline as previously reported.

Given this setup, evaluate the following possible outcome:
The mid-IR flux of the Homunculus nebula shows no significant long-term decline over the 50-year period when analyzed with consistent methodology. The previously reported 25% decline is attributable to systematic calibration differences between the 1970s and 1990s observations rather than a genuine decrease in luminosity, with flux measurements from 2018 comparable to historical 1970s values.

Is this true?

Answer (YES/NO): YES